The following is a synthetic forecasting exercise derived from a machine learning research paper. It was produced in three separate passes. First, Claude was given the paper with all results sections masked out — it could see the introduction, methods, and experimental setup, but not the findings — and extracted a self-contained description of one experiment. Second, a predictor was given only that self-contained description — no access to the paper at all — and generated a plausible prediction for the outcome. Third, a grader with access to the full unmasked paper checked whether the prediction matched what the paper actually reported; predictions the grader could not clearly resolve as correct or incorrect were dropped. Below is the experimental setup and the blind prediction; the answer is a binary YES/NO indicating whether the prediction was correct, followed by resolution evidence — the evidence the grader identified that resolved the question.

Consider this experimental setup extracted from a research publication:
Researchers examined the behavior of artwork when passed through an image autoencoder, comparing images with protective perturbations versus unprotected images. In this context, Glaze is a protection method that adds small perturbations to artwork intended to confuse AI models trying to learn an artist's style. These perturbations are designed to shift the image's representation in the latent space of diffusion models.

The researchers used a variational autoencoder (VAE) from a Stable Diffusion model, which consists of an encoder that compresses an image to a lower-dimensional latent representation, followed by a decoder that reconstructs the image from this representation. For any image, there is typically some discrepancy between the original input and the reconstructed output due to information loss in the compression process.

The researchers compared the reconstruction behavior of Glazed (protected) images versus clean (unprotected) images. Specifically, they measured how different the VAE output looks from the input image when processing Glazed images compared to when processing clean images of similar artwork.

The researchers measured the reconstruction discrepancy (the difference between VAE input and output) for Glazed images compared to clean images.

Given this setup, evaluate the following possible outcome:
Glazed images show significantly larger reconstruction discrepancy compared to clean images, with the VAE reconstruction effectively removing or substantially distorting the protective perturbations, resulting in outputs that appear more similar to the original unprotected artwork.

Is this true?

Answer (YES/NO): NO